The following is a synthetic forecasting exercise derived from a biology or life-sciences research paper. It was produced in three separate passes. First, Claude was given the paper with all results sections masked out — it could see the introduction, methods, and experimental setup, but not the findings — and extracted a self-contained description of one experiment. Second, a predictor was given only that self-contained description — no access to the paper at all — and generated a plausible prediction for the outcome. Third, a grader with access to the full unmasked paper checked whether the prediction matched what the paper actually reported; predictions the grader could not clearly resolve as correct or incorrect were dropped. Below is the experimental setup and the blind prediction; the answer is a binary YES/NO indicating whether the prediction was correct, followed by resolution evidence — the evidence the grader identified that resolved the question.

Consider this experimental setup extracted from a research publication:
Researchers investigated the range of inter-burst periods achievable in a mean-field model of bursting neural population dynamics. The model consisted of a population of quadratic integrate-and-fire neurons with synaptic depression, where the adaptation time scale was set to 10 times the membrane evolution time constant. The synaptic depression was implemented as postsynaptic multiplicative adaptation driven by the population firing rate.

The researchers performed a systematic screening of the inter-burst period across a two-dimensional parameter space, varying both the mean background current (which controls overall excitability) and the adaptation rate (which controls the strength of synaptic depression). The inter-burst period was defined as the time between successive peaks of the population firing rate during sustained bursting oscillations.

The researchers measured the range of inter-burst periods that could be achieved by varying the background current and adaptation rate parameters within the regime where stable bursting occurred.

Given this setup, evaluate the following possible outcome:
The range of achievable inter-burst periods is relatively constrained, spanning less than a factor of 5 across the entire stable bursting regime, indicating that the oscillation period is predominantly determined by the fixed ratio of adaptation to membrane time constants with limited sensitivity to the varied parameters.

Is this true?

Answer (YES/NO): NO